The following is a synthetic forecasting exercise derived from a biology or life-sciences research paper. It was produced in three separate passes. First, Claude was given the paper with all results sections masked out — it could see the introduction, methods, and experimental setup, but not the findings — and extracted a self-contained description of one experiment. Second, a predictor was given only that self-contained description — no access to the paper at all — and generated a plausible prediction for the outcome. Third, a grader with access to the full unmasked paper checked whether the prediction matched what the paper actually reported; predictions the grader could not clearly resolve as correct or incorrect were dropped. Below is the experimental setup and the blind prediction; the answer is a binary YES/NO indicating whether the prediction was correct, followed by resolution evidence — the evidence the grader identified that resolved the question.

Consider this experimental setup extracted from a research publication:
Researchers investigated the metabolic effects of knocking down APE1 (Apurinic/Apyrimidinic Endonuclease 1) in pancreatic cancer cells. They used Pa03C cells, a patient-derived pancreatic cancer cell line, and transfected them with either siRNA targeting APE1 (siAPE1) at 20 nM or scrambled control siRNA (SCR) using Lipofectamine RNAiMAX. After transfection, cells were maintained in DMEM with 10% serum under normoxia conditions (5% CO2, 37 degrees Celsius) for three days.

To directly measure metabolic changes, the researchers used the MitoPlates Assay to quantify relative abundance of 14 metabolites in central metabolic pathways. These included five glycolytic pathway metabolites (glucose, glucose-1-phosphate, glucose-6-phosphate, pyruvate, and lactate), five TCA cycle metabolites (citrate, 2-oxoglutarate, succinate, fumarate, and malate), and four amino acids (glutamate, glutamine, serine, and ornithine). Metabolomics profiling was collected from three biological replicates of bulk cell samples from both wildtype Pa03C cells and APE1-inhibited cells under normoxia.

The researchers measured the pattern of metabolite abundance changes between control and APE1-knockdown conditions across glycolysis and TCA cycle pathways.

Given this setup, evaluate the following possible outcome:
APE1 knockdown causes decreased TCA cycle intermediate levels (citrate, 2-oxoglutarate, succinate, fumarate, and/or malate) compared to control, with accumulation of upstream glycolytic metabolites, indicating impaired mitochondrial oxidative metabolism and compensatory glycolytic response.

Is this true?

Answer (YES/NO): YES